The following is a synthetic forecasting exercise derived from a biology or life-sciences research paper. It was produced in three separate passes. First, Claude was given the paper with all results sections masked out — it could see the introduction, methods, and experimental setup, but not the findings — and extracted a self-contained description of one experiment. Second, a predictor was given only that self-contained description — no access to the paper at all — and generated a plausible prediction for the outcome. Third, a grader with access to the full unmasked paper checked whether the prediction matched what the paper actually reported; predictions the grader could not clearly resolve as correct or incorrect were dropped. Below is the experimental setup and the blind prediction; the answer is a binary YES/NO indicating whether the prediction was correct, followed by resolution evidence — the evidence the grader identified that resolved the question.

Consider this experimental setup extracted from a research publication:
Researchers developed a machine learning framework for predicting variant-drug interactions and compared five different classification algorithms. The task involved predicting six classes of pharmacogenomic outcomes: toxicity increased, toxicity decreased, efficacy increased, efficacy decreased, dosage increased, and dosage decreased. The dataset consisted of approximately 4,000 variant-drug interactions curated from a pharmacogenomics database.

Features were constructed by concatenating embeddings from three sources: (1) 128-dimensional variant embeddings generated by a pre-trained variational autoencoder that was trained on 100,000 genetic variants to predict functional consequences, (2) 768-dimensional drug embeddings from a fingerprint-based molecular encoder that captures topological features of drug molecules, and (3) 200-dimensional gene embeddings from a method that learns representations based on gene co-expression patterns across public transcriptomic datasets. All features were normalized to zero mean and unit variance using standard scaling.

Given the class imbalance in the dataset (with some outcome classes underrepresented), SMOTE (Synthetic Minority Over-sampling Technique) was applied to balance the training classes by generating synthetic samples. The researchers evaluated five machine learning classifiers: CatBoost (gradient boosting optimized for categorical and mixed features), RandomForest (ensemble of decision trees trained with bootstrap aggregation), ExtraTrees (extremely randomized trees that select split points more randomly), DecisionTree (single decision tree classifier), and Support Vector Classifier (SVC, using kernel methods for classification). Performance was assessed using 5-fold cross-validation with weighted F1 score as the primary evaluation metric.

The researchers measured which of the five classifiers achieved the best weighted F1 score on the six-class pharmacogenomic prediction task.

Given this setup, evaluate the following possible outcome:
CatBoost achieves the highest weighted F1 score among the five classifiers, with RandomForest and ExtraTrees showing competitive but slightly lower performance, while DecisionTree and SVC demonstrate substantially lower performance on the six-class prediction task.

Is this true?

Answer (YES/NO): NO